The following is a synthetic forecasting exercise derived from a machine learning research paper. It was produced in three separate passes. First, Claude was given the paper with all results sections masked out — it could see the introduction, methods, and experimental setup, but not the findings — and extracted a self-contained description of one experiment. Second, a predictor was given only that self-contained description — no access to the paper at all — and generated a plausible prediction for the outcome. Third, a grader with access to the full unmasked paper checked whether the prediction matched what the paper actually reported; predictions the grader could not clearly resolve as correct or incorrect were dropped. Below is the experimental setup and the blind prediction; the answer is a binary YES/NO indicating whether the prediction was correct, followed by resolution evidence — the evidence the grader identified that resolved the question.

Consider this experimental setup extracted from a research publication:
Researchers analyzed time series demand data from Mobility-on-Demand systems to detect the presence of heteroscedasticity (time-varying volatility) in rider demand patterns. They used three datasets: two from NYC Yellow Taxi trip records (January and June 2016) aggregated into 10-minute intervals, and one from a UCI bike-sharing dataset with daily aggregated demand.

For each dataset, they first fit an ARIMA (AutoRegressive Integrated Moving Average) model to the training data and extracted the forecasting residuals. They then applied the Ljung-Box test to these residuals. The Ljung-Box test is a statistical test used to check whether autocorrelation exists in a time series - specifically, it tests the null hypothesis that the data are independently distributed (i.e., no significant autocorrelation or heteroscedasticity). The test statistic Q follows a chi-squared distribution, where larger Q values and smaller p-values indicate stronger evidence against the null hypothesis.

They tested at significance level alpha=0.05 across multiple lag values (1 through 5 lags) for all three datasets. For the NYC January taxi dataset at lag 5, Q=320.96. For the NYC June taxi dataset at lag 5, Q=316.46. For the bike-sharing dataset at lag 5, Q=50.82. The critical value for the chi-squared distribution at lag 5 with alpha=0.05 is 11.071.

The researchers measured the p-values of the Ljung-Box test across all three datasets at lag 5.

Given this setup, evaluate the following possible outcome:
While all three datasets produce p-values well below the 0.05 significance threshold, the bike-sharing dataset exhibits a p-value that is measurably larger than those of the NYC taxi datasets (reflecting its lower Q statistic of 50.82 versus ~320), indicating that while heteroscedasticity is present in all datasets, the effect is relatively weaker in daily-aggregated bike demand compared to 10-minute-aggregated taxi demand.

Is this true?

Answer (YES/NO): YES